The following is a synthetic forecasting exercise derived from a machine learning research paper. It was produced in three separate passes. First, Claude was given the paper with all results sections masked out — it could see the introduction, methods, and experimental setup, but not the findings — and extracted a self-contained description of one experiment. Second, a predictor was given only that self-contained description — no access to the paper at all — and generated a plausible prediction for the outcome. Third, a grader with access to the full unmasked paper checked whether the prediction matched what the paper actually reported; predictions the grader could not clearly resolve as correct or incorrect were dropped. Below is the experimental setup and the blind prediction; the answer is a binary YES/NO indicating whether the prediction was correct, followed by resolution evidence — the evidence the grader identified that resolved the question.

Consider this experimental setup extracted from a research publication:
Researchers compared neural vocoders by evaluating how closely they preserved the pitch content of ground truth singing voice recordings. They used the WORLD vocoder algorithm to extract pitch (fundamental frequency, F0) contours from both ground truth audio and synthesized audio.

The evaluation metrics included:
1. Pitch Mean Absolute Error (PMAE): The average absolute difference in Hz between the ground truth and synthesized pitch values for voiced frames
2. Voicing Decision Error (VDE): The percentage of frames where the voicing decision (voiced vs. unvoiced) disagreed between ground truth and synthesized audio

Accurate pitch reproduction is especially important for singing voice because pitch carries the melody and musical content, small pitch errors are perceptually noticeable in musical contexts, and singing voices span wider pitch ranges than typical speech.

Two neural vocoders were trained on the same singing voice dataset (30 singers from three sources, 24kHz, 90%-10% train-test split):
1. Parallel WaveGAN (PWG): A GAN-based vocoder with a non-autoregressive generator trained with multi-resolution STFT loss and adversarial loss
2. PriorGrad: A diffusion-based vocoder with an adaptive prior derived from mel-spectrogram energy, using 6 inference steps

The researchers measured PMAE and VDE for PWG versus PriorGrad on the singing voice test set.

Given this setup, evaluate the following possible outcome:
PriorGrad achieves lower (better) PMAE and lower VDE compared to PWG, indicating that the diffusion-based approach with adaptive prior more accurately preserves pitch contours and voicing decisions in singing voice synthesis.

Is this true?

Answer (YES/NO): YES